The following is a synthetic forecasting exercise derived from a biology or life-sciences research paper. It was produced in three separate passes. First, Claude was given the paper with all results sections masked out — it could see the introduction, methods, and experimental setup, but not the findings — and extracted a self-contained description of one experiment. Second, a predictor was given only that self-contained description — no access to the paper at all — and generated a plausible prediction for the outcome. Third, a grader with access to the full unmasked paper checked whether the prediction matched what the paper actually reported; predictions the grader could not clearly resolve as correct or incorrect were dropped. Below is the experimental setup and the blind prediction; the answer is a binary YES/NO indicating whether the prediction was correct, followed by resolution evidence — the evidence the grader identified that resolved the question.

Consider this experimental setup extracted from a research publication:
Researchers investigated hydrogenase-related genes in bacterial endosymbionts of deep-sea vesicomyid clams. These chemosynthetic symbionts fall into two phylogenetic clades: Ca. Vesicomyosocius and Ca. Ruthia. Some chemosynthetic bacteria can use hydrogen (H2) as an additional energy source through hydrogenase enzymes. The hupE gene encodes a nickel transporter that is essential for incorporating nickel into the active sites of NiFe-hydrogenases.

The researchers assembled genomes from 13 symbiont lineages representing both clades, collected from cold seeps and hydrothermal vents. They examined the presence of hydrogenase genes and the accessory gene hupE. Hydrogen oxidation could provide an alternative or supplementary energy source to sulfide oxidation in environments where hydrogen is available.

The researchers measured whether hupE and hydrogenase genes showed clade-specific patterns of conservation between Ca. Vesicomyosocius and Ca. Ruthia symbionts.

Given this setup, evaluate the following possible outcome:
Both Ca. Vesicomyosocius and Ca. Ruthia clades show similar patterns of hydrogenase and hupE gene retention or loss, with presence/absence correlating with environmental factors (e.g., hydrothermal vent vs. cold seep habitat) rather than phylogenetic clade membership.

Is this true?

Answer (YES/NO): NO